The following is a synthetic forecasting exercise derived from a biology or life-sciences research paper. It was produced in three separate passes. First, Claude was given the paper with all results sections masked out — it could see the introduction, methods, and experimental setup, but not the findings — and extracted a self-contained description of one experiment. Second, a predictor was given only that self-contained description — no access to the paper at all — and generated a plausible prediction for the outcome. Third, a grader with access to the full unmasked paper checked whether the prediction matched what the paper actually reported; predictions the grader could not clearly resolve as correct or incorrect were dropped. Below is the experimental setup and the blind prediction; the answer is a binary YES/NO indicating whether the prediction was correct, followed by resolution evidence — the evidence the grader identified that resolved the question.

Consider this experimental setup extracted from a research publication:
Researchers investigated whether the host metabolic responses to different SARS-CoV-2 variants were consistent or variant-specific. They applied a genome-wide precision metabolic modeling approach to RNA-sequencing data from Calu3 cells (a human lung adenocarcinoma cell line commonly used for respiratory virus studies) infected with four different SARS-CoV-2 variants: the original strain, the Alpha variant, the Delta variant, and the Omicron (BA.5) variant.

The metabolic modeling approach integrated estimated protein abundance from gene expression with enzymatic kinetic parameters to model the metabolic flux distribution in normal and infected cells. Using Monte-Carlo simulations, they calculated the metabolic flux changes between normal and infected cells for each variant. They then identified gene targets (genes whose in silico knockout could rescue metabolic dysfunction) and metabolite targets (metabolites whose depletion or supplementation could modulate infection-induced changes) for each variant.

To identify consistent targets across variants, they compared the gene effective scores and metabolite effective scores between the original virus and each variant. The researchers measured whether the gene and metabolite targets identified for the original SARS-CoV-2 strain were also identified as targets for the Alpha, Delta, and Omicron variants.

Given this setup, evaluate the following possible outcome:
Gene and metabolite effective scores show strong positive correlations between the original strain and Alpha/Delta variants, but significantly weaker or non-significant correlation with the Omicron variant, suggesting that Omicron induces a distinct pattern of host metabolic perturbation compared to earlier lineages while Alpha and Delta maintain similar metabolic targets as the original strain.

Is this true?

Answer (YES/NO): NO